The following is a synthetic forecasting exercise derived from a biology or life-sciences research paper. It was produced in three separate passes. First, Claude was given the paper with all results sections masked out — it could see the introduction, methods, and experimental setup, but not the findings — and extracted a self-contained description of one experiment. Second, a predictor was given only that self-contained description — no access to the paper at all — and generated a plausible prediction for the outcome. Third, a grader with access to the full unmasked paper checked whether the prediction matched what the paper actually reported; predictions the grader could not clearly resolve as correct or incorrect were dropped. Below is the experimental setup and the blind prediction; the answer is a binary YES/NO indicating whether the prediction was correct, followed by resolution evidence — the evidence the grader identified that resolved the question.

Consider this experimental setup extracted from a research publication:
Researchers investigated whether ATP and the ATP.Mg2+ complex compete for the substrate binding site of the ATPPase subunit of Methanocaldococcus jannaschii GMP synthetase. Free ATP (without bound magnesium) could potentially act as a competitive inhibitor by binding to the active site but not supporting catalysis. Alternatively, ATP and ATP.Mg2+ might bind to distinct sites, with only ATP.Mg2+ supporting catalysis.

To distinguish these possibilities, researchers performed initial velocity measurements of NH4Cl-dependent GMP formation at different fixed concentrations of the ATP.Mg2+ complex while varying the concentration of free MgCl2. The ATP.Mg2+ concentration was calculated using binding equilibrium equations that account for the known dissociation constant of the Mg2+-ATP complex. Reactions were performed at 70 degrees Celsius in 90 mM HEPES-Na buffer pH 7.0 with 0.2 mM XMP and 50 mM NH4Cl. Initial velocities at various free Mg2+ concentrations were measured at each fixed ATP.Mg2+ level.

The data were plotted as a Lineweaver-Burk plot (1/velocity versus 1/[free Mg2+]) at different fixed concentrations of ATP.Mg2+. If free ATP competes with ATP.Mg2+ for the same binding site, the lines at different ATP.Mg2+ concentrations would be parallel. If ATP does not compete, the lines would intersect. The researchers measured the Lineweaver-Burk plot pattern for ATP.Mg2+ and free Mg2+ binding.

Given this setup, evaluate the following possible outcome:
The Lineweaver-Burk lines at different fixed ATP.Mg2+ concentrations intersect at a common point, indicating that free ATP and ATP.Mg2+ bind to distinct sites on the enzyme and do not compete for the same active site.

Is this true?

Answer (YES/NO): YES